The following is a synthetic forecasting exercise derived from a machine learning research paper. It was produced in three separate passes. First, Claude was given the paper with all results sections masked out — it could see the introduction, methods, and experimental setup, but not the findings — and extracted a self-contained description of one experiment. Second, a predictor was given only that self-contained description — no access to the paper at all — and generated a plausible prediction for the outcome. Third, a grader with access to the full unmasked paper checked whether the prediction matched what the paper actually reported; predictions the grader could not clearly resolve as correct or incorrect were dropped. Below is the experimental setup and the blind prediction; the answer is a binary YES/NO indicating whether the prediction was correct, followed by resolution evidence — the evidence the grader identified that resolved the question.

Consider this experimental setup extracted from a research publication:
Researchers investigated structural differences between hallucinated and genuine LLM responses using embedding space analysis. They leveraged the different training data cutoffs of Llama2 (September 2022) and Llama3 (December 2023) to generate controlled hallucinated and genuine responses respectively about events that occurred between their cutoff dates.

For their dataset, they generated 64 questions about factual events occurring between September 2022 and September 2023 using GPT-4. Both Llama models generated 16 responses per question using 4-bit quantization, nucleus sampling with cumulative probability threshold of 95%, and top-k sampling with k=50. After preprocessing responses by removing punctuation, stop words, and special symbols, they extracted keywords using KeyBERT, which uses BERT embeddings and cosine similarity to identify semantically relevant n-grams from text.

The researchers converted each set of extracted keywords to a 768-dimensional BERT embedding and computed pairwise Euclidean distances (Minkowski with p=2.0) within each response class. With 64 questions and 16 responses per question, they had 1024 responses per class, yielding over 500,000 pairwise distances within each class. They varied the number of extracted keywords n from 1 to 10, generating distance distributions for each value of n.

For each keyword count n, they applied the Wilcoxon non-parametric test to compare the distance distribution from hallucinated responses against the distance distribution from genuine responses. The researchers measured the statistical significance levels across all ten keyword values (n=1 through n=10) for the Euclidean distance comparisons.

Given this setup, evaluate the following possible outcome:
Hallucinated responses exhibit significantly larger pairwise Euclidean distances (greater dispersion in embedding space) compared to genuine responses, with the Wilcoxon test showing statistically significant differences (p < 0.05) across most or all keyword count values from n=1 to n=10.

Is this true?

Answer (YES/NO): YES